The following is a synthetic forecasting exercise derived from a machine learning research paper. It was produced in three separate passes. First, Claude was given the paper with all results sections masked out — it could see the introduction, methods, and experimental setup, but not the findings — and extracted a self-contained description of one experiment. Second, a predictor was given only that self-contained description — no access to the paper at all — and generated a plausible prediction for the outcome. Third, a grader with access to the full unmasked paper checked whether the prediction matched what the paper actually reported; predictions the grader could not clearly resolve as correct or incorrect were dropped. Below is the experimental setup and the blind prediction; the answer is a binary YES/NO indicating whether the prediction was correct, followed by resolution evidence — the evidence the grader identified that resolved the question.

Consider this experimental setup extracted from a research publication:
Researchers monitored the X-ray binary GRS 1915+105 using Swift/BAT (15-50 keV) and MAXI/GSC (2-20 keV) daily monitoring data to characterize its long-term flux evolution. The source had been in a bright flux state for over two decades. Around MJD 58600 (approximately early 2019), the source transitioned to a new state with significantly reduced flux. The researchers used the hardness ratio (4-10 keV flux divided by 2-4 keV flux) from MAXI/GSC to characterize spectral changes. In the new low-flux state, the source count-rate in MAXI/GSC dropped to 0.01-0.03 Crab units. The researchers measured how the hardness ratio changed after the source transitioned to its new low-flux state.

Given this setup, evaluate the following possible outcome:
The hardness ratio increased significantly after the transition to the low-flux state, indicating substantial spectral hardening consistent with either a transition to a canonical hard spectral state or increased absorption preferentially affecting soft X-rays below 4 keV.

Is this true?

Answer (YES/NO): YES